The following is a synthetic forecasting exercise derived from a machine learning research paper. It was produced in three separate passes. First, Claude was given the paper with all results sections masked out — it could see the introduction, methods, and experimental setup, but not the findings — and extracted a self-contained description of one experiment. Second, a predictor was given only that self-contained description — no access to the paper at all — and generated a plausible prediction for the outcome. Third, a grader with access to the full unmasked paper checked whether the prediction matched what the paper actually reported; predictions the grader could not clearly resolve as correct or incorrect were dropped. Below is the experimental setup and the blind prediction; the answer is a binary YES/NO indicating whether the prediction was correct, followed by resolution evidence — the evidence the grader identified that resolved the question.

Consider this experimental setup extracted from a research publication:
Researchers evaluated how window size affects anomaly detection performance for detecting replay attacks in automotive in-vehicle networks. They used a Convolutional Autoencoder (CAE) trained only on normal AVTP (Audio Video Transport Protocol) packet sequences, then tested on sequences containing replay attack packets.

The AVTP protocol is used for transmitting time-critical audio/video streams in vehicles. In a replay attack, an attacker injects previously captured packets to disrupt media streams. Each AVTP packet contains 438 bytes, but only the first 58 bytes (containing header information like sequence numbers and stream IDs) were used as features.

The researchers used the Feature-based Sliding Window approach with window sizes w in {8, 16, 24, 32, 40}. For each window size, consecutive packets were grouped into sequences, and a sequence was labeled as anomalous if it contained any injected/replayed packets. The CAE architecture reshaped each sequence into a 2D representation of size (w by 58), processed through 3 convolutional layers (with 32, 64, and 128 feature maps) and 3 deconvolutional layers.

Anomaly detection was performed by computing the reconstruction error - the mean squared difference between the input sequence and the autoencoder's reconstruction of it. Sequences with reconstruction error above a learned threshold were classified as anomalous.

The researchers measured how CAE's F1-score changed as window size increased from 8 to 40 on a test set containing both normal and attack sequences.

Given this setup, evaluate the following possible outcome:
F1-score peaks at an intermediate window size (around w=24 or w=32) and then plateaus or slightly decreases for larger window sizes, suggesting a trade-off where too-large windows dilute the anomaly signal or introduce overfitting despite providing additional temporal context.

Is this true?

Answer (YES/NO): NO